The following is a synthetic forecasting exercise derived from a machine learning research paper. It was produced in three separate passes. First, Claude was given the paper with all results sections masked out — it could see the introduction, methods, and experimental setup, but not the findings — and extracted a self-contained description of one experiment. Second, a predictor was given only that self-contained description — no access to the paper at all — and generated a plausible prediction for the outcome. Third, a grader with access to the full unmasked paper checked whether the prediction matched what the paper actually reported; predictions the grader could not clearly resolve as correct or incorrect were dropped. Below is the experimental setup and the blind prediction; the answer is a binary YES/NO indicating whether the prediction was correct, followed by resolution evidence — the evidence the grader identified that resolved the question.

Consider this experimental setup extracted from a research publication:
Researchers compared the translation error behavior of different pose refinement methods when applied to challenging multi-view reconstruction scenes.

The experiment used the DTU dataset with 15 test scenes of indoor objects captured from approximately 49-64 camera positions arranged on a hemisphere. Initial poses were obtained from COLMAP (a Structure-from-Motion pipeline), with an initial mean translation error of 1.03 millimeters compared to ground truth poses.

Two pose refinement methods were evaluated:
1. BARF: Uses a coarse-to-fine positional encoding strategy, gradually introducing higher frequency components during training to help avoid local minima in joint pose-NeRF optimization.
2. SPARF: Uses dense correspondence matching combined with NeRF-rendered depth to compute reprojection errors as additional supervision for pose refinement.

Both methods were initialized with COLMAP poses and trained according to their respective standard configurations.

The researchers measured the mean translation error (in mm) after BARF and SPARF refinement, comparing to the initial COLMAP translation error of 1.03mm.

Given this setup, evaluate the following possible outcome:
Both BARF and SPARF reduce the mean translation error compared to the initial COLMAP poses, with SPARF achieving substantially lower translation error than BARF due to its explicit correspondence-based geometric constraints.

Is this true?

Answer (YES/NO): NO